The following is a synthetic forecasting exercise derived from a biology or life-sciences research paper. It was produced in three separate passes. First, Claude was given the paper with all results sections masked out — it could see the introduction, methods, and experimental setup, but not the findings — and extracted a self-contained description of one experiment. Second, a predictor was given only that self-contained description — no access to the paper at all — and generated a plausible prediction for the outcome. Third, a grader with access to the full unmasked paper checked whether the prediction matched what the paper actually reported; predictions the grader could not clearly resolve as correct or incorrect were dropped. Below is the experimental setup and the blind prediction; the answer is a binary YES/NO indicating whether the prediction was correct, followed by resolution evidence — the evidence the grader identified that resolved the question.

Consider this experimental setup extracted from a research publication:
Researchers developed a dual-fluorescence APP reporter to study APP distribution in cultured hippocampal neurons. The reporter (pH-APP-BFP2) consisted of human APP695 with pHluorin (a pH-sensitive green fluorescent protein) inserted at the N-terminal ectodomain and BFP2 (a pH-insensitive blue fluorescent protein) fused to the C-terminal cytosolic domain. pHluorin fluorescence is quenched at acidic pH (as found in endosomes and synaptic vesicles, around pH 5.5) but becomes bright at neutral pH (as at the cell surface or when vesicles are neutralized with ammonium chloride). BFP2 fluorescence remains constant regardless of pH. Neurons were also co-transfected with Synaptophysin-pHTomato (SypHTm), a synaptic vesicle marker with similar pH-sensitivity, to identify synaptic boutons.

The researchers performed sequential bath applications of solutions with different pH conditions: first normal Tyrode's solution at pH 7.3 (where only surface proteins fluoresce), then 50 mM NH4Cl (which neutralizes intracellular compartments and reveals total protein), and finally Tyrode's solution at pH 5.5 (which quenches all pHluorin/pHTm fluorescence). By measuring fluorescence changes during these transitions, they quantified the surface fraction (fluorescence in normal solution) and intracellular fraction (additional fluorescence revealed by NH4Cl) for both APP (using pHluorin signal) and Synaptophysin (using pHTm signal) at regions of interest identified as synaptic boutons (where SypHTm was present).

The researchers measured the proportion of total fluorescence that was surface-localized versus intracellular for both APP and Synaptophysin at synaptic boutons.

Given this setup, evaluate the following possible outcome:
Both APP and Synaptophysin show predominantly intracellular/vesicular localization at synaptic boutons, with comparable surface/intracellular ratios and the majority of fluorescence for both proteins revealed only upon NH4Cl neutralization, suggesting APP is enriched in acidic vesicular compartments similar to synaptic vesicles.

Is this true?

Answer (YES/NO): NO